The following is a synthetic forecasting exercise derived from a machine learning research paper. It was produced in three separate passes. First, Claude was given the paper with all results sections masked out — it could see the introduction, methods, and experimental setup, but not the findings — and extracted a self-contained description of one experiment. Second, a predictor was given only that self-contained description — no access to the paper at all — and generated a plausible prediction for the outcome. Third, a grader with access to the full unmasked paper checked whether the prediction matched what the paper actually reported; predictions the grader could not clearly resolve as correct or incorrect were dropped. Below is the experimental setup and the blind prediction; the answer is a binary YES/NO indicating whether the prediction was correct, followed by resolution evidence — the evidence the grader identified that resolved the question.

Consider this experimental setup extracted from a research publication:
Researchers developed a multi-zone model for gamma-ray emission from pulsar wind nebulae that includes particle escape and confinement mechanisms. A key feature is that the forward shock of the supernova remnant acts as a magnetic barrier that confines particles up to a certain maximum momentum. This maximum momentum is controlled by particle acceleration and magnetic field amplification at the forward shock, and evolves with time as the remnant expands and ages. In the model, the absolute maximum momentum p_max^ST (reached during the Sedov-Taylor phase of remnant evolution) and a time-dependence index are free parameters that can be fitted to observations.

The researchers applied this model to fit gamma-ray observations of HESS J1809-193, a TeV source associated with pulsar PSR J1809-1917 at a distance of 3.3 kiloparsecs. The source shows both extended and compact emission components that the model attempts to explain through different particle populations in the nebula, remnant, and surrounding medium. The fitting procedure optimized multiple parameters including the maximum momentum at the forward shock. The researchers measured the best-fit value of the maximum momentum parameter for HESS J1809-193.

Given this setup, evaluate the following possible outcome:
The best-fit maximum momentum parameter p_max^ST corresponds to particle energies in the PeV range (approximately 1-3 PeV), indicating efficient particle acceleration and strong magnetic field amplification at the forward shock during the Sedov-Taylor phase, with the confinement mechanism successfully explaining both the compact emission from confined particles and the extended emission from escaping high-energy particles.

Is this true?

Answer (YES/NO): NO